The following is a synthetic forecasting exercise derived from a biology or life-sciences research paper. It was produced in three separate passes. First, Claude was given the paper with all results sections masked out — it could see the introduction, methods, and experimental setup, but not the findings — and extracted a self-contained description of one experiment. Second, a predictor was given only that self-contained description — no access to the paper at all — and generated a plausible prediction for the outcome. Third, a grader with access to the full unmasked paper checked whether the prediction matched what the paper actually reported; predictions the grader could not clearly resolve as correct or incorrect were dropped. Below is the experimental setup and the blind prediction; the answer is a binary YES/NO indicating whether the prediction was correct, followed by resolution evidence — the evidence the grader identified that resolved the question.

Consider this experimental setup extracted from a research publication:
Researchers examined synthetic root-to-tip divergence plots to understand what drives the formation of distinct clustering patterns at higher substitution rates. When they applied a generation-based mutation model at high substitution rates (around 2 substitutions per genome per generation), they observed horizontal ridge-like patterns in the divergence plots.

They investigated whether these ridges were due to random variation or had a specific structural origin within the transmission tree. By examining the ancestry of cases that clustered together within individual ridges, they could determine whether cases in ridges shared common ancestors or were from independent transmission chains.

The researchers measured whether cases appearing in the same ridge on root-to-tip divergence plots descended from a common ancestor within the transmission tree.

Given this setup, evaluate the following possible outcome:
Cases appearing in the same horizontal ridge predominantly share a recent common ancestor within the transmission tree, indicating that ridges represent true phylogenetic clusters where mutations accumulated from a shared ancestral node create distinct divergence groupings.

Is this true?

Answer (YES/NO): YES